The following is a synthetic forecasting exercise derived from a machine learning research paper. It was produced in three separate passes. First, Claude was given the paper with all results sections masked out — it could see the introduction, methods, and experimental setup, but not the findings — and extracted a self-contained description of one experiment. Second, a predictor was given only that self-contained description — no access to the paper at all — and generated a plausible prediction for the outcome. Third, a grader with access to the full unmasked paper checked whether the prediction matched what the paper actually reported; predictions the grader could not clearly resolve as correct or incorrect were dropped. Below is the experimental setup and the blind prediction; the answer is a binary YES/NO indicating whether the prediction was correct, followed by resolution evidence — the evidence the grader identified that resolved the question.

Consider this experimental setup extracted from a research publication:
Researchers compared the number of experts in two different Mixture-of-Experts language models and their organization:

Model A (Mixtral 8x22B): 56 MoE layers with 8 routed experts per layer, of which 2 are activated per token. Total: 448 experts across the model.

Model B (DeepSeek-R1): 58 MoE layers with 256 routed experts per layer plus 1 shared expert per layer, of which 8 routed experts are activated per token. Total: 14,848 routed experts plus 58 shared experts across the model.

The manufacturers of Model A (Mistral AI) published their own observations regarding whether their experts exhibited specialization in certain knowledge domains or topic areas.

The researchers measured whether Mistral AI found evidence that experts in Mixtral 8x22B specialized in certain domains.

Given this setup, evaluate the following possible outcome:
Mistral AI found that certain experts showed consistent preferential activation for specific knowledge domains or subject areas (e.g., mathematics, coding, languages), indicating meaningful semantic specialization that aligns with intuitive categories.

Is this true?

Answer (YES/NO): NO